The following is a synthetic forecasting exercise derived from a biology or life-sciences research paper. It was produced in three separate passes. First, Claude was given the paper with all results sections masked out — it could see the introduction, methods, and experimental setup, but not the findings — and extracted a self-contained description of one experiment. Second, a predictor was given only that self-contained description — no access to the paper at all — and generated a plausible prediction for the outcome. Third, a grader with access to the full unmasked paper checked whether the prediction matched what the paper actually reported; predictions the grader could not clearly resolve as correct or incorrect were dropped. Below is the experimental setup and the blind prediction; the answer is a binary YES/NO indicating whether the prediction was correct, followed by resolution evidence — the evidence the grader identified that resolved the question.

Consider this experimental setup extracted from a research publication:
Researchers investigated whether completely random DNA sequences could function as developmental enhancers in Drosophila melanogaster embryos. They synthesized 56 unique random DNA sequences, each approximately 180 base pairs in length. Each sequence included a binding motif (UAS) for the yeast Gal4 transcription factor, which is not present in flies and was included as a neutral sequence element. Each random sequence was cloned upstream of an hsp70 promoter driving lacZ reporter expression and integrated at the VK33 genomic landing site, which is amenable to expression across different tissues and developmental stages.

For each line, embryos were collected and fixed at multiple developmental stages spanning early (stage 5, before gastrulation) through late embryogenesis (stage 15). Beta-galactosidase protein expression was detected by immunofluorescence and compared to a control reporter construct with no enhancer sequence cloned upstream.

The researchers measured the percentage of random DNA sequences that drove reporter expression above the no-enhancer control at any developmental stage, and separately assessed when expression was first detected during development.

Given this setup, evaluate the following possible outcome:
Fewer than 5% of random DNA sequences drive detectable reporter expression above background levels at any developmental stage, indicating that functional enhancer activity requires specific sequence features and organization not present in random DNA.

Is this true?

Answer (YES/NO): NO